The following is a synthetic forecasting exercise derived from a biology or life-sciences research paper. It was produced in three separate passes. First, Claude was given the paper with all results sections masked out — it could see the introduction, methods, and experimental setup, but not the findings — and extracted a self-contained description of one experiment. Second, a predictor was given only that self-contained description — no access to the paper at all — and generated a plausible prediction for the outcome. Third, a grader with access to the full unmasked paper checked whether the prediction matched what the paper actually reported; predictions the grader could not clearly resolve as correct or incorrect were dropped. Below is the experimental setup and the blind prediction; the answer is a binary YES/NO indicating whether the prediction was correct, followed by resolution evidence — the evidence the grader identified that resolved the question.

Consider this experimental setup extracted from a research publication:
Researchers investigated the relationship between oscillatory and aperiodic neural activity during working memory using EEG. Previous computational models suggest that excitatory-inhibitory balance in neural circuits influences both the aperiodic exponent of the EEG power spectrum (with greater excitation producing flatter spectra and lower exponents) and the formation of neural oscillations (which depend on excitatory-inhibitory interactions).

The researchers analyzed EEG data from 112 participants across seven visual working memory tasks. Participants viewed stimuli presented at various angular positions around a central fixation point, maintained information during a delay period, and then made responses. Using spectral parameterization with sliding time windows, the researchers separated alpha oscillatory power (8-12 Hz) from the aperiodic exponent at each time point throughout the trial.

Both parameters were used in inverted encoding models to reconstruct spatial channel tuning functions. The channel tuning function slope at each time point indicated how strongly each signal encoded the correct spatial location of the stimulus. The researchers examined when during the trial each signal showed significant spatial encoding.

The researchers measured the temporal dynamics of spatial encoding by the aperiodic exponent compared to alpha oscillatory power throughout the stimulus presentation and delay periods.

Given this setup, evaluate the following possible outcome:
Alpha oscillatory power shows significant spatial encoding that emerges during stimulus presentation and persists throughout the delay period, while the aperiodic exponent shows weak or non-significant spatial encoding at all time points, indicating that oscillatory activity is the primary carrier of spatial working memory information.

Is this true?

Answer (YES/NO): NO